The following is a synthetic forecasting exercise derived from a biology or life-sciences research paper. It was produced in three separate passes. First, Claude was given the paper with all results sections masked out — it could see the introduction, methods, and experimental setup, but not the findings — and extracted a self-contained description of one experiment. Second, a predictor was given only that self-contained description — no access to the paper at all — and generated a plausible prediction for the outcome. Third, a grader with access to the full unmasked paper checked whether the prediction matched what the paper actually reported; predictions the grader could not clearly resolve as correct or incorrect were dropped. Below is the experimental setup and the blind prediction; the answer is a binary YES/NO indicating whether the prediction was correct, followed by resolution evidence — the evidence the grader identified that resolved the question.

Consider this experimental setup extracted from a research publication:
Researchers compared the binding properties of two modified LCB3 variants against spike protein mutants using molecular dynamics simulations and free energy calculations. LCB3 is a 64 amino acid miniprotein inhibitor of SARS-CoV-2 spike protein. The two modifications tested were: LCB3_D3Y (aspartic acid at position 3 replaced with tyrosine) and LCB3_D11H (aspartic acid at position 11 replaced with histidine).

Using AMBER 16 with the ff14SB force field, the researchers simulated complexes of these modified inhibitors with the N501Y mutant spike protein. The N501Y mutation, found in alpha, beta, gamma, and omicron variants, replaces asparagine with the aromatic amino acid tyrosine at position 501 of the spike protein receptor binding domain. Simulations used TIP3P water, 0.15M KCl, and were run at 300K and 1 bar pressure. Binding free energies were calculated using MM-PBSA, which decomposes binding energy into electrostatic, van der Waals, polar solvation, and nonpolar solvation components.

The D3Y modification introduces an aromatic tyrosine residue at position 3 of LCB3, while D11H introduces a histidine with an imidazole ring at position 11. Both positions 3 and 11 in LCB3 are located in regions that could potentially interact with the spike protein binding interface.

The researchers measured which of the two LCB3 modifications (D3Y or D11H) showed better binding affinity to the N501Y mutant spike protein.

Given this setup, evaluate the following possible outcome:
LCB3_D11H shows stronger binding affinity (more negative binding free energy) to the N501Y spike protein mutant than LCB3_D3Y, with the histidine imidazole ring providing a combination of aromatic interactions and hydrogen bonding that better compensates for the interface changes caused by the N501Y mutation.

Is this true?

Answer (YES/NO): NO